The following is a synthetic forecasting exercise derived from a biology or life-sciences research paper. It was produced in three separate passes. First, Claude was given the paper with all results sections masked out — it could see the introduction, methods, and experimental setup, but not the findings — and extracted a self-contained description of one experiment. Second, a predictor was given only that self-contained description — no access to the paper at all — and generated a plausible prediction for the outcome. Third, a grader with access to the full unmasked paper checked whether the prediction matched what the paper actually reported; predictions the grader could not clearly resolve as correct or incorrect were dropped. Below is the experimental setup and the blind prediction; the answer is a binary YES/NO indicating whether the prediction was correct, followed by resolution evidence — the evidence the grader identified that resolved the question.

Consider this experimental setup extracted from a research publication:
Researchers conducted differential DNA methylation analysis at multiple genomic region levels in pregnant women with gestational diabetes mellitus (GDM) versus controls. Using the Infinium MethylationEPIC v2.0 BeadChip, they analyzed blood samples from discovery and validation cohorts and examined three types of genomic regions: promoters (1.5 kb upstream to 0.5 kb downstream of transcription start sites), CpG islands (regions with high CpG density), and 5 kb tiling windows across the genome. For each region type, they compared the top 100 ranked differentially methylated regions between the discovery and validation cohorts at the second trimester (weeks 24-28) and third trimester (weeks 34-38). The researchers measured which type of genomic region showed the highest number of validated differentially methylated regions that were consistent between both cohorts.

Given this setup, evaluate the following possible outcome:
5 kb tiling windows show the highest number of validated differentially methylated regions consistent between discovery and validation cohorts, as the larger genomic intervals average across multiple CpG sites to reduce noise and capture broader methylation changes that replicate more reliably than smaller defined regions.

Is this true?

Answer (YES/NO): NO